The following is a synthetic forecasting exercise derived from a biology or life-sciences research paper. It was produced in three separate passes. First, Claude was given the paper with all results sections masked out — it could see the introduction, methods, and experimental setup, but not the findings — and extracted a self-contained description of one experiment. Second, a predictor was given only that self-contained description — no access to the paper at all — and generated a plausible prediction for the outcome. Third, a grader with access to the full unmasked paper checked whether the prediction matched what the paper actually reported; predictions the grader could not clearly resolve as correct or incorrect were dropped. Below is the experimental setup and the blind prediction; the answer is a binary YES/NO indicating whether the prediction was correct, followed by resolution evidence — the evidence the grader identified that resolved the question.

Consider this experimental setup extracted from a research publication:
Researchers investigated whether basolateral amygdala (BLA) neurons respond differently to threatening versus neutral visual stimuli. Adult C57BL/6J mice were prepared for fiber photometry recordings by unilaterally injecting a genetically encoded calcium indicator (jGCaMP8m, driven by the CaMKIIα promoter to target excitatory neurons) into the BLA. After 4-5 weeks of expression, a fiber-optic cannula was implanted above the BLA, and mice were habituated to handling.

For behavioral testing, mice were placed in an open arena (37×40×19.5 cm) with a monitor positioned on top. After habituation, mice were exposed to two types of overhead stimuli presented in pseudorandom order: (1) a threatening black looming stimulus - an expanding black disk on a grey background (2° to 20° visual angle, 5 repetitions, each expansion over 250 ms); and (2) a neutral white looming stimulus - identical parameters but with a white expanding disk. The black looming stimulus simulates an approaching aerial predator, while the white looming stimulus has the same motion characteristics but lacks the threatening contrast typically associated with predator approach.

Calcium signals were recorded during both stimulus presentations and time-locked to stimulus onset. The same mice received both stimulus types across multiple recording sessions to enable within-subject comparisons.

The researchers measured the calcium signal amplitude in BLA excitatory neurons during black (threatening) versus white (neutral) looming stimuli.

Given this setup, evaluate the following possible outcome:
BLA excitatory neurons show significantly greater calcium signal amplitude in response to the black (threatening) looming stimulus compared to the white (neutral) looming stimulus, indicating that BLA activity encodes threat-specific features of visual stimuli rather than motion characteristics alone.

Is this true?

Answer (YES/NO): YES